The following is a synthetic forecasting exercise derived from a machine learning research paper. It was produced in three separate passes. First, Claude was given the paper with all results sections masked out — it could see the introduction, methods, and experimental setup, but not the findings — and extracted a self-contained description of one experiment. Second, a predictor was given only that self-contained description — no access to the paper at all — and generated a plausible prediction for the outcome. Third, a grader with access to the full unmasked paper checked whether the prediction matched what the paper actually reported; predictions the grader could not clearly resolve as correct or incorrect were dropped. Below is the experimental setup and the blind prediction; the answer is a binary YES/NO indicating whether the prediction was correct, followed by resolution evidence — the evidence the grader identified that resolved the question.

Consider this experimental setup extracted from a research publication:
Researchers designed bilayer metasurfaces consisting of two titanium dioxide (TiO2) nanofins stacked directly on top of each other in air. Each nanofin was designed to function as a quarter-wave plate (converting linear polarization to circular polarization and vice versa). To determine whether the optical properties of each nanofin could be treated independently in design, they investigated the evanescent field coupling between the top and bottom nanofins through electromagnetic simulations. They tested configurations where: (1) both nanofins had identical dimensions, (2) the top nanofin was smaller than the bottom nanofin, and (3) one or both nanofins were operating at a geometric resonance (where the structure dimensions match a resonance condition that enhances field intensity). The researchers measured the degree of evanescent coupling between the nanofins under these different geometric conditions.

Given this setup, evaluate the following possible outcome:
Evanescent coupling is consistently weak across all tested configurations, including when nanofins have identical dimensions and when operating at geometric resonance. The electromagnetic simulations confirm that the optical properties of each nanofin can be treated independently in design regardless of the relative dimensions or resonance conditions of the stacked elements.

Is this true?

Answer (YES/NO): NO